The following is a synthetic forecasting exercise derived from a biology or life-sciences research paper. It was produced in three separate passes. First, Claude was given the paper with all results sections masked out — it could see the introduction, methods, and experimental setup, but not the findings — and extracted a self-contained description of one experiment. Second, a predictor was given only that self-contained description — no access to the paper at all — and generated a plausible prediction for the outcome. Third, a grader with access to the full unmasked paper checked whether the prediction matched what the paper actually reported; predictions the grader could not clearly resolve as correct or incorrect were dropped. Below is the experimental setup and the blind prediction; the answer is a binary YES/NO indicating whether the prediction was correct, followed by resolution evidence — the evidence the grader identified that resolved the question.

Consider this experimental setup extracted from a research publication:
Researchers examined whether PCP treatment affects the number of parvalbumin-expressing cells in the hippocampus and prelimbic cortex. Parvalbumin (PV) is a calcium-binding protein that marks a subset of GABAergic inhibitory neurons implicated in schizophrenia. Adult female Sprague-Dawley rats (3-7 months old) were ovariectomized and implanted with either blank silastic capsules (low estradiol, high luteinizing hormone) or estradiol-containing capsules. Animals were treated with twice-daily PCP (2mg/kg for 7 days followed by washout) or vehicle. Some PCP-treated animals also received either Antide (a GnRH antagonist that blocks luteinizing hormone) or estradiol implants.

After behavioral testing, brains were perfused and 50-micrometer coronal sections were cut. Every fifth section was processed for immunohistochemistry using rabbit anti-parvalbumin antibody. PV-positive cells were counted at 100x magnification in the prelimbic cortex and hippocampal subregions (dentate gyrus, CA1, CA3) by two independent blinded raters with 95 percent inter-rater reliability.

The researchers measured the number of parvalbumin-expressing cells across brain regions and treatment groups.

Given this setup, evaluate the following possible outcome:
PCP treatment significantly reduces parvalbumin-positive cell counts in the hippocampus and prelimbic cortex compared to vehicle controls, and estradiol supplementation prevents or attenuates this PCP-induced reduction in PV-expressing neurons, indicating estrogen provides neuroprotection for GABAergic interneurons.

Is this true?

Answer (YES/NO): NO